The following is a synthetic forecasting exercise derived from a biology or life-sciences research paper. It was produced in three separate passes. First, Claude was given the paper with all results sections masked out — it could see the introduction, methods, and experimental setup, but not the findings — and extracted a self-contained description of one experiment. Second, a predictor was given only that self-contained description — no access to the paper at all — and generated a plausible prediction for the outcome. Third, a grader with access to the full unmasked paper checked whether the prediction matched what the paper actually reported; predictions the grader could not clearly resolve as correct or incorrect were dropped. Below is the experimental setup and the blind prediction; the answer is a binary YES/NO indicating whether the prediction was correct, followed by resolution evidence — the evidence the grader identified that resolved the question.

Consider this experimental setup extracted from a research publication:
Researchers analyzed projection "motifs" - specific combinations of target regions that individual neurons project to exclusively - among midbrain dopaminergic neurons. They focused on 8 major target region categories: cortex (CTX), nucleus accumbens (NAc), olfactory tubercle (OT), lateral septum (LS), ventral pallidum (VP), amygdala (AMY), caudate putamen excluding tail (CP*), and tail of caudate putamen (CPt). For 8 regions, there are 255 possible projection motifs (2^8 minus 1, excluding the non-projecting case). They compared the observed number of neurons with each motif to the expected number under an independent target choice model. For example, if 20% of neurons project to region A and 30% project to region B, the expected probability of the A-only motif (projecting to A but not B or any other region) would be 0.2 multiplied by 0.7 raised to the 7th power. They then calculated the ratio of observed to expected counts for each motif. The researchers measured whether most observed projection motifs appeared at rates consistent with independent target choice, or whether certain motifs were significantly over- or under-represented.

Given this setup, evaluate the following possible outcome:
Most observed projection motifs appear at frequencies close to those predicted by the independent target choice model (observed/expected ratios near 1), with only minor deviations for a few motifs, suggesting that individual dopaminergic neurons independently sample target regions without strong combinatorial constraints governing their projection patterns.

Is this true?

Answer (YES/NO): NO